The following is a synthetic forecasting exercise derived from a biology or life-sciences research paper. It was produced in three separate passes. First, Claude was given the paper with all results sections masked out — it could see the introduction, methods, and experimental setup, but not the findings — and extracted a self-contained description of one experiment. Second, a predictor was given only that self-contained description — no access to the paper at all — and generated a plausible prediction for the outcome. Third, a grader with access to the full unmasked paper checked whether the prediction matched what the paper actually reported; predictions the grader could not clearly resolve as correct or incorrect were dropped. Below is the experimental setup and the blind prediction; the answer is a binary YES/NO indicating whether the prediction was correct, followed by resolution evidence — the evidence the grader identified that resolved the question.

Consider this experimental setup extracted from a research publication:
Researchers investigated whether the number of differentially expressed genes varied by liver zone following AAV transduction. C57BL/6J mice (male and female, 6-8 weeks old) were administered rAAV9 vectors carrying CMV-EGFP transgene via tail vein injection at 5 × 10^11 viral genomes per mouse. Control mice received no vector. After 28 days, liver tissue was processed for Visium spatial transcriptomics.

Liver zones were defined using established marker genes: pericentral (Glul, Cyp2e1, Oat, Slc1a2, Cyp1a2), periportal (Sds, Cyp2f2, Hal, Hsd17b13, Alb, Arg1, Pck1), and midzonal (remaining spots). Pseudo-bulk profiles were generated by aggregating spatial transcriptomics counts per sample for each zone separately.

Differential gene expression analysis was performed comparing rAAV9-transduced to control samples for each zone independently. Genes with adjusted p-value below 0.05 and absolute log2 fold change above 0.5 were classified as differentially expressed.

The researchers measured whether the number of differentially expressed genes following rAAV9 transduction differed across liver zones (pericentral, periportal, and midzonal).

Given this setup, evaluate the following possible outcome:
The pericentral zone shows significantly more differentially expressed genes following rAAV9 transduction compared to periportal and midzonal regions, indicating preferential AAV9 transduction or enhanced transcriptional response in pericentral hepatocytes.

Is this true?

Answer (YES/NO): NO